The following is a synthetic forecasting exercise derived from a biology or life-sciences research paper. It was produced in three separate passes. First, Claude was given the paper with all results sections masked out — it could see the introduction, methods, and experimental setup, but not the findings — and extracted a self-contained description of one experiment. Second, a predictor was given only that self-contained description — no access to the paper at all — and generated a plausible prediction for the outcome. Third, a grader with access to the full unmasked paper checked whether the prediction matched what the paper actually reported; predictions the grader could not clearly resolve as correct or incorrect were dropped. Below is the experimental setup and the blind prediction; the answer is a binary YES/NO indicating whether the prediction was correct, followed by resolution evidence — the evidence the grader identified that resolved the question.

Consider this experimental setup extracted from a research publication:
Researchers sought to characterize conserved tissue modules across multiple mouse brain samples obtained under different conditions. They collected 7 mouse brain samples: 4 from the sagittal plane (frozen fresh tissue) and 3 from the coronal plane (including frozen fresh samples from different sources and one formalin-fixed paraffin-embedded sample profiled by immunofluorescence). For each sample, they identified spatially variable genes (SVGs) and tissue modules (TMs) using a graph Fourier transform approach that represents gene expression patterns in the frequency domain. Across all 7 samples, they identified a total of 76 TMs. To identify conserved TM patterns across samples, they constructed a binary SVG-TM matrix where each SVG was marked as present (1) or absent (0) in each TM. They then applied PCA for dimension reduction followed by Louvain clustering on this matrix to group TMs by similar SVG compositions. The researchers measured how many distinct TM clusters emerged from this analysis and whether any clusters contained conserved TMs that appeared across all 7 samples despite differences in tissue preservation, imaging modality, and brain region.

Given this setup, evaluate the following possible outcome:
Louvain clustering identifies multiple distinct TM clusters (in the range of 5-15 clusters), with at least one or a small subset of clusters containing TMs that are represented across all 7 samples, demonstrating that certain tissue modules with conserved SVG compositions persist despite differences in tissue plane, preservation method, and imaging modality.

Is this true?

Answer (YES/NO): YES